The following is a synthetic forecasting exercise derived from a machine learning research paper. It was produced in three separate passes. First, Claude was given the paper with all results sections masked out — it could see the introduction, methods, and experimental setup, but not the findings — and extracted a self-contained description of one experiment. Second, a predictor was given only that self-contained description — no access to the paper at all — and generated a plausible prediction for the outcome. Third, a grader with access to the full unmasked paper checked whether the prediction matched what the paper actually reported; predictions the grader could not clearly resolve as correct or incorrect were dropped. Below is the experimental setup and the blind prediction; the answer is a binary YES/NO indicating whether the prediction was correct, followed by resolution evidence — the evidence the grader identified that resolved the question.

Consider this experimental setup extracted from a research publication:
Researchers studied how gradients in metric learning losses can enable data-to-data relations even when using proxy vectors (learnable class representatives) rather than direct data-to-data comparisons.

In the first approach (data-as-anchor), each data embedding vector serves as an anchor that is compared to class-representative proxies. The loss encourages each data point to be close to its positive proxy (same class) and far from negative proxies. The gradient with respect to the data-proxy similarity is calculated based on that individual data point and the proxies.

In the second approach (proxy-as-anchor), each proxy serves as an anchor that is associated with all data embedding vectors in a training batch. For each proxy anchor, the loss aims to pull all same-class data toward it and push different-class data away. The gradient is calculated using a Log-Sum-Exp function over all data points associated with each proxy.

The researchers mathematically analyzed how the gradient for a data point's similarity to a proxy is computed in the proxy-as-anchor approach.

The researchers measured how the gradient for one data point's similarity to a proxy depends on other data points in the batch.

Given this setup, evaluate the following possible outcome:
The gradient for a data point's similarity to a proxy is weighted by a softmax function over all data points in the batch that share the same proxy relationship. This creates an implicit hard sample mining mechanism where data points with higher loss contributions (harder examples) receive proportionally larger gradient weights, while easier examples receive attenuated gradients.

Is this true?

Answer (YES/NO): NO